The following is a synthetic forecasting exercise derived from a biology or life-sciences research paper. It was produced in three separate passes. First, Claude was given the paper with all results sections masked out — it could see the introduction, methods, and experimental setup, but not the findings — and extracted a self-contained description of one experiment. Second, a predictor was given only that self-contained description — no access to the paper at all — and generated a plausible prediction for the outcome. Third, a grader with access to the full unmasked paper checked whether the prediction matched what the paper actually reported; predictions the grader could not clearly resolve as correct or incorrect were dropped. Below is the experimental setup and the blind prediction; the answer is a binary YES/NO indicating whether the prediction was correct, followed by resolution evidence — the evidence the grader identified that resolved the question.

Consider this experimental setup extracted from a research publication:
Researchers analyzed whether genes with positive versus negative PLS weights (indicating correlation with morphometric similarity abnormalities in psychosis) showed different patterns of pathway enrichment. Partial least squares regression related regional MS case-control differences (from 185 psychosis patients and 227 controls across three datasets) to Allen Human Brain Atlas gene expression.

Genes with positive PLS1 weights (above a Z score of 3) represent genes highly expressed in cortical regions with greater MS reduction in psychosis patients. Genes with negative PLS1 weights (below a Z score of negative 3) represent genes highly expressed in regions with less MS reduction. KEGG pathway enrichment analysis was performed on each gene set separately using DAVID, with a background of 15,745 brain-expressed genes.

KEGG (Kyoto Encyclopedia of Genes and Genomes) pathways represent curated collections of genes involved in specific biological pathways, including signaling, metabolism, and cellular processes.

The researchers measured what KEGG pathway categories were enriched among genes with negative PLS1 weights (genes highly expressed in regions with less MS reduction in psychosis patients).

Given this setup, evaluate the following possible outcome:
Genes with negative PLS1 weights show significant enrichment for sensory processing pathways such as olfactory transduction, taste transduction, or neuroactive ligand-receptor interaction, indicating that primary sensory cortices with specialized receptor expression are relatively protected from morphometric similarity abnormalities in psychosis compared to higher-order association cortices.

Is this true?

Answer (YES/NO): NO